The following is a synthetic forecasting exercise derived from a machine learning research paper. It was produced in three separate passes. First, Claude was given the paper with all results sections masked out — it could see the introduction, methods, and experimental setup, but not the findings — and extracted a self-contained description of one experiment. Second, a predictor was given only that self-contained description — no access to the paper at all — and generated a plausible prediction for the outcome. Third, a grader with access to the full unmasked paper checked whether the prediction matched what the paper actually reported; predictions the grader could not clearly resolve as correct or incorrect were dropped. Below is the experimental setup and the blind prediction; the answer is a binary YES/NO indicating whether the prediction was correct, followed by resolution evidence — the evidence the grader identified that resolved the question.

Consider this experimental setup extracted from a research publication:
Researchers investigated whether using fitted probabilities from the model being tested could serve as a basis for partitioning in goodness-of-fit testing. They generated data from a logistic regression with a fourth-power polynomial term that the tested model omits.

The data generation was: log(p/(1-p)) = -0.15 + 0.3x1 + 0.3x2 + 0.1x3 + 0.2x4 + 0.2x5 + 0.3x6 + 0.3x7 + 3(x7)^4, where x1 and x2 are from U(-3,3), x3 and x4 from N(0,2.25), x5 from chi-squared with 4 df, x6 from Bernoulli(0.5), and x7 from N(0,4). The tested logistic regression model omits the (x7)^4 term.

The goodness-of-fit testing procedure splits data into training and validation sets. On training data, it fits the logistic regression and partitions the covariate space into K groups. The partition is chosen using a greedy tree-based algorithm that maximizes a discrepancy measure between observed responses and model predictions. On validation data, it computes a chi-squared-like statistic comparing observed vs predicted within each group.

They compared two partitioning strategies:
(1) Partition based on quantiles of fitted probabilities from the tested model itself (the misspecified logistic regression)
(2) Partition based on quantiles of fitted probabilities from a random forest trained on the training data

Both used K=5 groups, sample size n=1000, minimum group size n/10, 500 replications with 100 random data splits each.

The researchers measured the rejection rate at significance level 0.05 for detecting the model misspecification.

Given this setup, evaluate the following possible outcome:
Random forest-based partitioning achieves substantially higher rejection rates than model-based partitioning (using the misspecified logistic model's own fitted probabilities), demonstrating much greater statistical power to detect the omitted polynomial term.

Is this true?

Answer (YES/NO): YES